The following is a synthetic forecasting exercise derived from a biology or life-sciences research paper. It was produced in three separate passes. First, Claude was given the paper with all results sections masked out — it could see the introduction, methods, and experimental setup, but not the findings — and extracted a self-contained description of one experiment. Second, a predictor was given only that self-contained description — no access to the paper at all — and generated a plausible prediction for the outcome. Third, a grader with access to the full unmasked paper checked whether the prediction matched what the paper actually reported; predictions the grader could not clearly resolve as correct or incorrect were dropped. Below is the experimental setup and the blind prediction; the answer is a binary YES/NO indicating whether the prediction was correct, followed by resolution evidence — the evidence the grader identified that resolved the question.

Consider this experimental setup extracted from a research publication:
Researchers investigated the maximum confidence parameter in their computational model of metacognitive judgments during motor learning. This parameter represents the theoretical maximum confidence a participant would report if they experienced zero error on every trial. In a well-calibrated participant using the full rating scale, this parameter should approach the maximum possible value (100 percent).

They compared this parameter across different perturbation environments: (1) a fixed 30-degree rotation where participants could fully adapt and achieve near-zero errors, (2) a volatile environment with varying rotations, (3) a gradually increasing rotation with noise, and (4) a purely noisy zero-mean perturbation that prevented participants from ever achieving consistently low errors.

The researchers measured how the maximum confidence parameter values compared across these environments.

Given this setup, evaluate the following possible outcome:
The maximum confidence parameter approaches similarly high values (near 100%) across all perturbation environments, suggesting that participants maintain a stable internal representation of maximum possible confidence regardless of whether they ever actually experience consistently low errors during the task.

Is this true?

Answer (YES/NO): NO